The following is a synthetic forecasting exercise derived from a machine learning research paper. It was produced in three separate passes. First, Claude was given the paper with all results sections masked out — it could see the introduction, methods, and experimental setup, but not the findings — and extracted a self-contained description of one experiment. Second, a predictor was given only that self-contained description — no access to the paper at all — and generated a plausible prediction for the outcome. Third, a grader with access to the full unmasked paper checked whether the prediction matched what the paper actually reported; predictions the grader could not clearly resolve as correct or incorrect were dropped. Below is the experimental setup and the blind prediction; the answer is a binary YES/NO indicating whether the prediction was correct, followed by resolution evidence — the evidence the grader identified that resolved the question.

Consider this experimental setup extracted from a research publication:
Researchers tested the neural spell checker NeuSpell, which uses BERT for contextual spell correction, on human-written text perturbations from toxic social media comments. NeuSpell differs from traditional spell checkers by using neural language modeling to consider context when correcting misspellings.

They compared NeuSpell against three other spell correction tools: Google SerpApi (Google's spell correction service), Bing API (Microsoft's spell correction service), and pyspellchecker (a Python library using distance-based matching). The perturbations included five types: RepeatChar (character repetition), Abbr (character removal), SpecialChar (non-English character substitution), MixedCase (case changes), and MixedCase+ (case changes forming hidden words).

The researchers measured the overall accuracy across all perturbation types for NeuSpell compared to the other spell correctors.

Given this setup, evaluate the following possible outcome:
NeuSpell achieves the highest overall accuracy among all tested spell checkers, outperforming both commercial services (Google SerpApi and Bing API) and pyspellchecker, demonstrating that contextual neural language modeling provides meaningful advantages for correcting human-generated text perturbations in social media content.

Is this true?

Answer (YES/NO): NO